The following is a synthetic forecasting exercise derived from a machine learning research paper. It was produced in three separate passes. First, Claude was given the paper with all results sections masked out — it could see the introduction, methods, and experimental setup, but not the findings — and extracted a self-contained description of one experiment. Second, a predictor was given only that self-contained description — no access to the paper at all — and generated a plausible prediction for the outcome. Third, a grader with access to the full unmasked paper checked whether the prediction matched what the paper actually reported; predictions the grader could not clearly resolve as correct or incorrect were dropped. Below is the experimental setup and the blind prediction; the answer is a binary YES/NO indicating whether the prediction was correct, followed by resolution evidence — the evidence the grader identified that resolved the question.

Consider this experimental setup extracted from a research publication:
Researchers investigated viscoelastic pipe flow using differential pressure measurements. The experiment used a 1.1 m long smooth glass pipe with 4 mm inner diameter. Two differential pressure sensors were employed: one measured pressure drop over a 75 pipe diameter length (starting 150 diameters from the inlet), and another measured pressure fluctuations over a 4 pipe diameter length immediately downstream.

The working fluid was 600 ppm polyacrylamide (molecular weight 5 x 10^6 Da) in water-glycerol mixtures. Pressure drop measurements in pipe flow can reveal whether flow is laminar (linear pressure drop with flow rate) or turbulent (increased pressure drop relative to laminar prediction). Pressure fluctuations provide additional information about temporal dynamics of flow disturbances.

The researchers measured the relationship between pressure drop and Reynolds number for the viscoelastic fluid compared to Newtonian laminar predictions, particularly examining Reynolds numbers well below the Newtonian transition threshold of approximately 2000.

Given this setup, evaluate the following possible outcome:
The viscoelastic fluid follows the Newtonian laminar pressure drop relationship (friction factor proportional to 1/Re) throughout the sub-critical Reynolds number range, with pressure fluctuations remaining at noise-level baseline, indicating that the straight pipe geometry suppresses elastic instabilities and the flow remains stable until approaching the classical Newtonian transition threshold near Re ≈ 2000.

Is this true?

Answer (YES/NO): NO